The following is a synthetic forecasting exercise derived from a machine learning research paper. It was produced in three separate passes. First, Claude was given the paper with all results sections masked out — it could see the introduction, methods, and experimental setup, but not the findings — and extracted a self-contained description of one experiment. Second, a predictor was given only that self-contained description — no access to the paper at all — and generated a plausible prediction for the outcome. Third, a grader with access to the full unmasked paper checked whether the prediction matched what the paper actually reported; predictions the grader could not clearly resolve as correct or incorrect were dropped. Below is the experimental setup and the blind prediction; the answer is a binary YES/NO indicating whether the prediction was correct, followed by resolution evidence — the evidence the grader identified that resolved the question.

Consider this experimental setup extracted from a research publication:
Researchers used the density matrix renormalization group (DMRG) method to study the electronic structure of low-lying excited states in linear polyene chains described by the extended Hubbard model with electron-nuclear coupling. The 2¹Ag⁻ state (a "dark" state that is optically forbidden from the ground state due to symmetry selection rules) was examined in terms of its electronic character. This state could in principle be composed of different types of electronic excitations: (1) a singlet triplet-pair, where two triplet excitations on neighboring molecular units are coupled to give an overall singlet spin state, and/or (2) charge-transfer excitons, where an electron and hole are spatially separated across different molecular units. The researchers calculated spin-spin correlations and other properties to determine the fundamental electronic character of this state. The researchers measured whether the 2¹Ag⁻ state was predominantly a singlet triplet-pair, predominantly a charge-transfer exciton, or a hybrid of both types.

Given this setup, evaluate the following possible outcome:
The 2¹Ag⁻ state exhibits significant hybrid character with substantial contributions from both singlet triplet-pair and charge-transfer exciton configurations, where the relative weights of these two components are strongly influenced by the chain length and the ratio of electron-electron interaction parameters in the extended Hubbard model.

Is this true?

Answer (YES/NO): NO